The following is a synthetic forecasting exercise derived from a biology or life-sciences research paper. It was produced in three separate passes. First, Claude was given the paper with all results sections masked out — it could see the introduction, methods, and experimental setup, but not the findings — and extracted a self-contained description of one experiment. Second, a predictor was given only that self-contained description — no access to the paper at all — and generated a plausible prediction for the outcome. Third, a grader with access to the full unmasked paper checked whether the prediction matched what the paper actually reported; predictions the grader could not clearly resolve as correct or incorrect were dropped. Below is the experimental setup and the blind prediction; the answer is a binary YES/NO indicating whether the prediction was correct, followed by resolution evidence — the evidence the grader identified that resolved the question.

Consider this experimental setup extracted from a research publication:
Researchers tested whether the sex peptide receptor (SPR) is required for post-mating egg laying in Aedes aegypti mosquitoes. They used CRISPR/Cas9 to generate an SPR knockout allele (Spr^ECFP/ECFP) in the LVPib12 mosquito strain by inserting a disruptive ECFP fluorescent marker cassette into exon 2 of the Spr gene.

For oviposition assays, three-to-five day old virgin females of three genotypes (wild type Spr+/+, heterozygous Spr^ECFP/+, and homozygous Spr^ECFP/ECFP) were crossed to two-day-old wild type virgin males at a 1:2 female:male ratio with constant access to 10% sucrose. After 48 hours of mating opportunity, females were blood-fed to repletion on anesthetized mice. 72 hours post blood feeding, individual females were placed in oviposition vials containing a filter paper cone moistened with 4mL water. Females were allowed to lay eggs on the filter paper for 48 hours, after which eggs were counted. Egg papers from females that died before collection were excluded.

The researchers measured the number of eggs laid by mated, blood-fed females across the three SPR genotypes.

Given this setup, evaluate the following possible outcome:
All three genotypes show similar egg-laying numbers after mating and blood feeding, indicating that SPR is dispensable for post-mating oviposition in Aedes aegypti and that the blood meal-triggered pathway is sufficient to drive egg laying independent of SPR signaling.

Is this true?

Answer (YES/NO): YES